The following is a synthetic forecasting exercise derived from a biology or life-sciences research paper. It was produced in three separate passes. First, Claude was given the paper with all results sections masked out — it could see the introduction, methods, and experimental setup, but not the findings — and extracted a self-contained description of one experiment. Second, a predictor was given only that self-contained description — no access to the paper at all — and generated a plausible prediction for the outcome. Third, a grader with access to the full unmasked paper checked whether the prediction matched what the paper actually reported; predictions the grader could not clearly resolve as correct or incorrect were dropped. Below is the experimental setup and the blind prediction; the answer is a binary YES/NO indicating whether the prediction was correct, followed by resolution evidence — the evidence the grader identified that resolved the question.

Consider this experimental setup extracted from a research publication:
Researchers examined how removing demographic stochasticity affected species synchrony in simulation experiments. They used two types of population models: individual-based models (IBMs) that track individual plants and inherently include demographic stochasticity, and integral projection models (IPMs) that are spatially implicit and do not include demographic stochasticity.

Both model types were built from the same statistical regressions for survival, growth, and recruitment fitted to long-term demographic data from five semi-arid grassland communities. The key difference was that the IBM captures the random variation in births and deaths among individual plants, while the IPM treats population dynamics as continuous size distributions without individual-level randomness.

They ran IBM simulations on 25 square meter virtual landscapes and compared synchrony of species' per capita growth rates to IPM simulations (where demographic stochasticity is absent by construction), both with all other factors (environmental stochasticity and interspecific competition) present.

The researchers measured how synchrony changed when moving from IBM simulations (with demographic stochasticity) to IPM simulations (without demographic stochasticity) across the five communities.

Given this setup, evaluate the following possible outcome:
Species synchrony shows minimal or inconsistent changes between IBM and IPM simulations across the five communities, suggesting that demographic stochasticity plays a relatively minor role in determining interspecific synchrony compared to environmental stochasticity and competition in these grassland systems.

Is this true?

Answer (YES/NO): NO